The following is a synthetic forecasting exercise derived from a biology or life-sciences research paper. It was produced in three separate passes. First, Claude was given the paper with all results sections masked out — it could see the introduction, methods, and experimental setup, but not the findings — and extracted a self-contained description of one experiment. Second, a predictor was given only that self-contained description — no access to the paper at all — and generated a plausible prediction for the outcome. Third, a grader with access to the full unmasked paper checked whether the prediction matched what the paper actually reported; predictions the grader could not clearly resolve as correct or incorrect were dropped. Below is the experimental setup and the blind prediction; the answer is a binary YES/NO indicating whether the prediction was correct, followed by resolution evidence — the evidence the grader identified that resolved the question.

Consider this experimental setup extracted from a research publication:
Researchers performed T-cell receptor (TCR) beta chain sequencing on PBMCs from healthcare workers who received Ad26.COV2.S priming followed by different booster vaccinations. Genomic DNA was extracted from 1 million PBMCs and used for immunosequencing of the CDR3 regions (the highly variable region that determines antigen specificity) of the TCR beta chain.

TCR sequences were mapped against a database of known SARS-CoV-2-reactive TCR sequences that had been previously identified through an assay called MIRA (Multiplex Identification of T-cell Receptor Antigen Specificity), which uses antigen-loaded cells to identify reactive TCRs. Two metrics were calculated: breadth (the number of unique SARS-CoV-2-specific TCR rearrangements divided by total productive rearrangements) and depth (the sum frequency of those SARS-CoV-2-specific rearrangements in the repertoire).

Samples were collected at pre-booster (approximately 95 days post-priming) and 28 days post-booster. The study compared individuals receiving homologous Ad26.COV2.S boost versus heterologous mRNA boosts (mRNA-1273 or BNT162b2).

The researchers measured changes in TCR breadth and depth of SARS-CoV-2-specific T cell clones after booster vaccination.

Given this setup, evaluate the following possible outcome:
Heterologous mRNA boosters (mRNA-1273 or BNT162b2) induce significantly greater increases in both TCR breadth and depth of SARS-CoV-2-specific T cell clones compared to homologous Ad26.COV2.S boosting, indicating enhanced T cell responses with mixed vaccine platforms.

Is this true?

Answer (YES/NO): NO